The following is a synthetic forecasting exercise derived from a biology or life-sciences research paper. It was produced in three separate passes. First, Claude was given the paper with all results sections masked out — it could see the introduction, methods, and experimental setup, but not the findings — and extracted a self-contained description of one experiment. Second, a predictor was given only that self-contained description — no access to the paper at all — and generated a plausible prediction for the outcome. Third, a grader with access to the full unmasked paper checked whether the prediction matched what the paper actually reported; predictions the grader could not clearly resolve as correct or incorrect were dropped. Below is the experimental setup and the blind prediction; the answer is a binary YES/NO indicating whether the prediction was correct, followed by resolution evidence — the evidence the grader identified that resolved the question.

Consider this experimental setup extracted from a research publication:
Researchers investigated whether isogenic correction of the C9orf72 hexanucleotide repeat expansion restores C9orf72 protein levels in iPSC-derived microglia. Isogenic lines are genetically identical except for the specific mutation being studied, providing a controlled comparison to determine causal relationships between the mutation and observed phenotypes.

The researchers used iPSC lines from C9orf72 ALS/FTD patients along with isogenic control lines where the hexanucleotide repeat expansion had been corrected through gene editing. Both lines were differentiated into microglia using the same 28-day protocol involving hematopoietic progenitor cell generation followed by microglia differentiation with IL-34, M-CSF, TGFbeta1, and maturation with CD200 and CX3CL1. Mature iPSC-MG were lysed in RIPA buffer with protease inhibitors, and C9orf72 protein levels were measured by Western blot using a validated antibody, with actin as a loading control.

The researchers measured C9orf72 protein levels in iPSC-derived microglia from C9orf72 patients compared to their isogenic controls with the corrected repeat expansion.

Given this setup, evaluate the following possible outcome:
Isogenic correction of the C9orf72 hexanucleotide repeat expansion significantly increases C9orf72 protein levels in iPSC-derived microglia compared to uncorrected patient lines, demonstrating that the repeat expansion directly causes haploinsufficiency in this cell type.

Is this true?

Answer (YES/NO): YES